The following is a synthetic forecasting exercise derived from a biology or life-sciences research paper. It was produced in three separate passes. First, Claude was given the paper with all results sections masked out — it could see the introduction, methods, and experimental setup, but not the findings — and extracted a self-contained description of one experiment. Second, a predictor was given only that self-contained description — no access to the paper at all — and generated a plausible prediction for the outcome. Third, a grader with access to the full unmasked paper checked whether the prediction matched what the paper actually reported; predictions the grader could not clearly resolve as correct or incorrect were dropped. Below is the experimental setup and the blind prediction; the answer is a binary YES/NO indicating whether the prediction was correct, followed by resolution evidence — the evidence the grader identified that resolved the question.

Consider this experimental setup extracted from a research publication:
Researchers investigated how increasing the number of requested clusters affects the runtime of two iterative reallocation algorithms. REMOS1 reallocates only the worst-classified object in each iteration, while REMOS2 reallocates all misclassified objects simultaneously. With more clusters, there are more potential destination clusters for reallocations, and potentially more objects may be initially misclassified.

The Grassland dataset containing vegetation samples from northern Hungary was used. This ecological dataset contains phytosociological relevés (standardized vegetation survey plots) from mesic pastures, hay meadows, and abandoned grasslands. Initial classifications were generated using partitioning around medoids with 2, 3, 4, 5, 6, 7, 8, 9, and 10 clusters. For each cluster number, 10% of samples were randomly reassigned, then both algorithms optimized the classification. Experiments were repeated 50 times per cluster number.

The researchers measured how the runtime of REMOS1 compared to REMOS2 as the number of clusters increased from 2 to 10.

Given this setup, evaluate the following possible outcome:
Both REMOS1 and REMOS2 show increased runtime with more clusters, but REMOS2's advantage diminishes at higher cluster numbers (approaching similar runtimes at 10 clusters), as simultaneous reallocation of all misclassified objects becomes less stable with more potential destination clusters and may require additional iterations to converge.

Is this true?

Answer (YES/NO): NO